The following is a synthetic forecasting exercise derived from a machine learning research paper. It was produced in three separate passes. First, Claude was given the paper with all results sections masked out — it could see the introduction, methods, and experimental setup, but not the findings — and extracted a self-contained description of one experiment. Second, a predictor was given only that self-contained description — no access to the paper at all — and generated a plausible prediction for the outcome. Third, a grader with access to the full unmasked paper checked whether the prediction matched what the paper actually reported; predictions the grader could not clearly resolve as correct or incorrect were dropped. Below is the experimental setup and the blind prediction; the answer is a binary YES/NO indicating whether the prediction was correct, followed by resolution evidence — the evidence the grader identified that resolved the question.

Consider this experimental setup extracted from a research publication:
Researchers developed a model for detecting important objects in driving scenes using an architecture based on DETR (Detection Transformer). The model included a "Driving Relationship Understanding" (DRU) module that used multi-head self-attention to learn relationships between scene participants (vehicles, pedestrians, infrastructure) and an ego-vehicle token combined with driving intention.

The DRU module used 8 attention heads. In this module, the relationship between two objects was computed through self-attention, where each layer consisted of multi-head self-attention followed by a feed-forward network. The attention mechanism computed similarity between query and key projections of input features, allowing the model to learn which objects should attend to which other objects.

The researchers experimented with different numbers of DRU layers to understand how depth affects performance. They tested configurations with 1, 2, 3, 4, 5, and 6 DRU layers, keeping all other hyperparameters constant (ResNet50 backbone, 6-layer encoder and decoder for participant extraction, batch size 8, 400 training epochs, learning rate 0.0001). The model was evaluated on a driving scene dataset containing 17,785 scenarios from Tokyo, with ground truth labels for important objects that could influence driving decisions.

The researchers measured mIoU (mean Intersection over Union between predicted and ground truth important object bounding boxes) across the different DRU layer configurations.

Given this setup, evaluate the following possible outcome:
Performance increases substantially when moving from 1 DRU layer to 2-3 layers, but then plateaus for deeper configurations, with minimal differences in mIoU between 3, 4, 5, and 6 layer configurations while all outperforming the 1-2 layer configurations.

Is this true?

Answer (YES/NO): NO